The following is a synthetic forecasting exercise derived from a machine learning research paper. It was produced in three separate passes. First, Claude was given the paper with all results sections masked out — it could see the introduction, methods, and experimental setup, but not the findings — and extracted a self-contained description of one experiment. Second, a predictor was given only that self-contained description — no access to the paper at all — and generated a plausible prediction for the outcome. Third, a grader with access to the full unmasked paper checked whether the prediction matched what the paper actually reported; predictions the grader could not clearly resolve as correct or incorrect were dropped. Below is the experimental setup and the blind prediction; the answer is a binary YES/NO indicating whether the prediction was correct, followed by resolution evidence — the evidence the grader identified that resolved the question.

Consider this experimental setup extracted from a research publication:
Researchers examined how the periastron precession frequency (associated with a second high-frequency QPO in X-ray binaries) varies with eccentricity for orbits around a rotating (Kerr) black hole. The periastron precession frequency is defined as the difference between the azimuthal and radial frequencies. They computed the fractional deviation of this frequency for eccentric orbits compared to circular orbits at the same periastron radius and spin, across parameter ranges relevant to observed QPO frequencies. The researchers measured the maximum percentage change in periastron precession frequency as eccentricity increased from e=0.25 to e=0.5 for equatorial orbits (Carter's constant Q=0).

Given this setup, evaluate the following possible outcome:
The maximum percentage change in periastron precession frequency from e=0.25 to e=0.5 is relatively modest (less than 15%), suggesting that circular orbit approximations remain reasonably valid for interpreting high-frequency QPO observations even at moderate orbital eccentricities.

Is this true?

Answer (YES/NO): NO